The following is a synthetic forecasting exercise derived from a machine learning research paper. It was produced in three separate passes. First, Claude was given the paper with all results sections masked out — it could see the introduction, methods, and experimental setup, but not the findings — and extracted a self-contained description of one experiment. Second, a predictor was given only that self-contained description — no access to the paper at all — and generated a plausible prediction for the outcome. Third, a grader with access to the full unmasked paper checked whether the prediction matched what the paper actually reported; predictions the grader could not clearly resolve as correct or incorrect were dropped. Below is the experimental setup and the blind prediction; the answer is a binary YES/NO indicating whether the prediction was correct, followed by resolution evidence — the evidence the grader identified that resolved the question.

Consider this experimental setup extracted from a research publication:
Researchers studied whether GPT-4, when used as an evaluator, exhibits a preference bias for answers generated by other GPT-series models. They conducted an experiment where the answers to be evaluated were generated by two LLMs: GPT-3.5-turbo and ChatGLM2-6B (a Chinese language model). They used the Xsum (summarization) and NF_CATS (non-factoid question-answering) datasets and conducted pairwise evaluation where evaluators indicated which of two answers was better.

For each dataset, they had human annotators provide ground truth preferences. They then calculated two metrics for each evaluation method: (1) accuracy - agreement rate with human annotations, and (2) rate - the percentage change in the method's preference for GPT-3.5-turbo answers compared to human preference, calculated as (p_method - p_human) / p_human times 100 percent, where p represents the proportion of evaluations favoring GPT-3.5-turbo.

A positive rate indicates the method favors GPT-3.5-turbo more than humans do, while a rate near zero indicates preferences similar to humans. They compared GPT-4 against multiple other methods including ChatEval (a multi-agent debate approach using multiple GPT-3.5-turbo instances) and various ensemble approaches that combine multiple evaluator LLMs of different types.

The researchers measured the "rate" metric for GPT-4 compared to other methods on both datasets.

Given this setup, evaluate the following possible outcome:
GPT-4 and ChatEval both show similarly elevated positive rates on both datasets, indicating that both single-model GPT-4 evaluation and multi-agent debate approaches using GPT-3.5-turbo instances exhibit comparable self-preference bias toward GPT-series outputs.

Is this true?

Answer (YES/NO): NO